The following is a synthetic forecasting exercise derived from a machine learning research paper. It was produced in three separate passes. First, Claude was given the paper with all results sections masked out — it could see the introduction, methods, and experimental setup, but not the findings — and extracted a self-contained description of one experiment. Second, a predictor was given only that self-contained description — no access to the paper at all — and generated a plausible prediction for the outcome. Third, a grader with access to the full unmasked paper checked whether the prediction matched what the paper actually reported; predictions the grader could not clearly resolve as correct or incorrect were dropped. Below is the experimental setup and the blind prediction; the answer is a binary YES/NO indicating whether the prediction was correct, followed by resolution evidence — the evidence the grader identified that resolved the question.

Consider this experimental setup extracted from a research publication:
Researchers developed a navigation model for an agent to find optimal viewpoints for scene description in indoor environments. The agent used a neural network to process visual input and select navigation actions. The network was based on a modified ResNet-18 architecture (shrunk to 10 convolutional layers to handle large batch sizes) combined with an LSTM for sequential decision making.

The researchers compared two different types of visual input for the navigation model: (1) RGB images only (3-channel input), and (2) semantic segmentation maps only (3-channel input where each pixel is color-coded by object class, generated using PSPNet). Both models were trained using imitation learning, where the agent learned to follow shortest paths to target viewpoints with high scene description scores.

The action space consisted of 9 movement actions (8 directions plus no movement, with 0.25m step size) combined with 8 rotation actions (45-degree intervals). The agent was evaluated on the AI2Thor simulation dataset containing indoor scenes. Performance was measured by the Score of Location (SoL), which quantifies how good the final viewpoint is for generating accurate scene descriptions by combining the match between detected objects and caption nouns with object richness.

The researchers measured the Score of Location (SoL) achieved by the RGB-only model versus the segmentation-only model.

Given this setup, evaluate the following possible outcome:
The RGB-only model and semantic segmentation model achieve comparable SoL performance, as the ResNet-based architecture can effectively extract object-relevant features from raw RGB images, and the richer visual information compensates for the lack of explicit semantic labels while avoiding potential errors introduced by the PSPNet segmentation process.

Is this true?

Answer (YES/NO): YES